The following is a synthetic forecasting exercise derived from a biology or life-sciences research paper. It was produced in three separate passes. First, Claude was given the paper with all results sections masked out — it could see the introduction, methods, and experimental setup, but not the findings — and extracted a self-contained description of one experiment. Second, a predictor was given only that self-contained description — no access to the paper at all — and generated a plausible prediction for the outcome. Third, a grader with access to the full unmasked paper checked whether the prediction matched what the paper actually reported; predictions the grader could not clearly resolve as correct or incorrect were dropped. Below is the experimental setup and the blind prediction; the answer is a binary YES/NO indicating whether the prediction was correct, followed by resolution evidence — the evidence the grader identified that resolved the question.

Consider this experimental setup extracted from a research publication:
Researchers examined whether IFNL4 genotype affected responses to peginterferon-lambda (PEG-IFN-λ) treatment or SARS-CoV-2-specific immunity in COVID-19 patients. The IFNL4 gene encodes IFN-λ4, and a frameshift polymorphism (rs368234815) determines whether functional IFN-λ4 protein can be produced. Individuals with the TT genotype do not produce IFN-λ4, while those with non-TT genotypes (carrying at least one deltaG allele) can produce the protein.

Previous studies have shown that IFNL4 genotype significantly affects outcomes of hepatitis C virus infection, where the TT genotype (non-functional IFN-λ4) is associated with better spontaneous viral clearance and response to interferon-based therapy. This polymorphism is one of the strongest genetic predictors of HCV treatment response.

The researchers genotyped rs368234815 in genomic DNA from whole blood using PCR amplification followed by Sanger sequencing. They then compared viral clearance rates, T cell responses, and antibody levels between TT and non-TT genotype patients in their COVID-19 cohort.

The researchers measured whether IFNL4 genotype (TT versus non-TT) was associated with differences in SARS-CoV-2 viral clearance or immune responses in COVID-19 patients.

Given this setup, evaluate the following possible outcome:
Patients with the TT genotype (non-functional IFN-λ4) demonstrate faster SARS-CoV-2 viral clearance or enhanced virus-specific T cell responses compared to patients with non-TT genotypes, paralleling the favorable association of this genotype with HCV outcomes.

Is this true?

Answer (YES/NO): NO